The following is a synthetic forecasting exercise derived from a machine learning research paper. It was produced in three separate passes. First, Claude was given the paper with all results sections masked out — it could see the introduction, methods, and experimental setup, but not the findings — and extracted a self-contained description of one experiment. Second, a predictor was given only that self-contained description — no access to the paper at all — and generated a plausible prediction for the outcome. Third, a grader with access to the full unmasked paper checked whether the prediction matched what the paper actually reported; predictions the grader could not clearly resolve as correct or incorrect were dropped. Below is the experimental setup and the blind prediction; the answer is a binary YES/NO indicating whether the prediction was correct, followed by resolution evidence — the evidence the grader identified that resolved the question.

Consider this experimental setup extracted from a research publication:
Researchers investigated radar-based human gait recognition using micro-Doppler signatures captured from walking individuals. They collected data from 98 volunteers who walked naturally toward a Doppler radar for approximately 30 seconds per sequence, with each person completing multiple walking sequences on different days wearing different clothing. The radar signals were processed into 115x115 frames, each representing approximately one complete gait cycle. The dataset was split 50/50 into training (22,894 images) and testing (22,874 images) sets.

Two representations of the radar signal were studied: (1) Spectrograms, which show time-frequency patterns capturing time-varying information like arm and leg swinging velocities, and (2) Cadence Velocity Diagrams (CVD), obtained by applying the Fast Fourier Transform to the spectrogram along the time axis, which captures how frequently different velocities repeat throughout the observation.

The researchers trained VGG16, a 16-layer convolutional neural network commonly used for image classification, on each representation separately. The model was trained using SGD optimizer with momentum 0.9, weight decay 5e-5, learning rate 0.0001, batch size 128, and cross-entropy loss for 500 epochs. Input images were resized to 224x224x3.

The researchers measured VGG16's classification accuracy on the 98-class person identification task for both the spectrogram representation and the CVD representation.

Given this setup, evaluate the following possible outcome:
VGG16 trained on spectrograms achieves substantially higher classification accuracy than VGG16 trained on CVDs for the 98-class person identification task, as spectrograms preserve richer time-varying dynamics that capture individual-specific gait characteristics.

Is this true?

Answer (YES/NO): NO